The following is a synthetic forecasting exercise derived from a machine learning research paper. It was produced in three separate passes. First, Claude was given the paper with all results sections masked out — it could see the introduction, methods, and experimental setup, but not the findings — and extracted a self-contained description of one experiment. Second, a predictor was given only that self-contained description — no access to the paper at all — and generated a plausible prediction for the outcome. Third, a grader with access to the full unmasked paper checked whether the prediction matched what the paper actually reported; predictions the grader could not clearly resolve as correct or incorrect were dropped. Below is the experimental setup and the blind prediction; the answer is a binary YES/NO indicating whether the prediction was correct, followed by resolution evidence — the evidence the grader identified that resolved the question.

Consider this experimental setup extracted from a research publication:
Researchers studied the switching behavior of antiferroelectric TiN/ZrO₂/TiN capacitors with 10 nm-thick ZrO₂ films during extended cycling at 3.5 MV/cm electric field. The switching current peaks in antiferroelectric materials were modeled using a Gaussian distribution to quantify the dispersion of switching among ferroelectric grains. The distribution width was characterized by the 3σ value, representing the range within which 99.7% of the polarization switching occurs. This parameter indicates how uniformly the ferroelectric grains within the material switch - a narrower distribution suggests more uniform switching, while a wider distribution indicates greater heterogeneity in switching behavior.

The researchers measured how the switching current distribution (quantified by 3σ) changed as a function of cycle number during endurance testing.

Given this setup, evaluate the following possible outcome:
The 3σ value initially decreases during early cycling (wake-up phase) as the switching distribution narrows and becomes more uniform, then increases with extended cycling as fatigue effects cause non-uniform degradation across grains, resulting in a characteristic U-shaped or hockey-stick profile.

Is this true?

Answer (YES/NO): NO